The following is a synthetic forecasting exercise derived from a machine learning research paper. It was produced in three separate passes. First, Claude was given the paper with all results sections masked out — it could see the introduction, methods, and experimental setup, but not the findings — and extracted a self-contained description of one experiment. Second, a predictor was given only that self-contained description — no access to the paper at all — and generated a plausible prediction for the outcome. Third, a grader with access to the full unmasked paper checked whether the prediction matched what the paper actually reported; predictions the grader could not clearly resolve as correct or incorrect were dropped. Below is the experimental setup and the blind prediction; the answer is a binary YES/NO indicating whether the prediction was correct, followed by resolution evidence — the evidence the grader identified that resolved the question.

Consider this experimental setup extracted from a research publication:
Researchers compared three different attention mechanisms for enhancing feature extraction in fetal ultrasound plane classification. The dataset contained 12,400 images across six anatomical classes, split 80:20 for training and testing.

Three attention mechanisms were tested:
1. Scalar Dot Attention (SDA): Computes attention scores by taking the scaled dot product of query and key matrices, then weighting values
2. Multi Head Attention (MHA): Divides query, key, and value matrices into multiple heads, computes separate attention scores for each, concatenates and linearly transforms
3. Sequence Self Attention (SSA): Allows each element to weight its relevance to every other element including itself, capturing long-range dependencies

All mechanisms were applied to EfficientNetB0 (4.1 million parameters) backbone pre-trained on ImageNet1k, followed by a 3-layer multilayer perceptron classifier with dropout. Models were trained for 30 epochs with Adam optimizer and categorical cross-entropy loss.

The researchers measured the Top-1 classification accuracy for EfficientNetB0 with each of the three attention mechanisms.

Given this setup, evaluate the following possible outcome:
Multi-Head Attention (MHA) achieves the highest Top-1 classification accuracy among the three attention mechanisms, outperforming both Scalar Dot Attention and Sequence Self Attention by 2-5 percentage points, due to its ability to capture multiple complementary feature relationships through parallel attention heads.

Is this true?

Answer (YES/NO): NO